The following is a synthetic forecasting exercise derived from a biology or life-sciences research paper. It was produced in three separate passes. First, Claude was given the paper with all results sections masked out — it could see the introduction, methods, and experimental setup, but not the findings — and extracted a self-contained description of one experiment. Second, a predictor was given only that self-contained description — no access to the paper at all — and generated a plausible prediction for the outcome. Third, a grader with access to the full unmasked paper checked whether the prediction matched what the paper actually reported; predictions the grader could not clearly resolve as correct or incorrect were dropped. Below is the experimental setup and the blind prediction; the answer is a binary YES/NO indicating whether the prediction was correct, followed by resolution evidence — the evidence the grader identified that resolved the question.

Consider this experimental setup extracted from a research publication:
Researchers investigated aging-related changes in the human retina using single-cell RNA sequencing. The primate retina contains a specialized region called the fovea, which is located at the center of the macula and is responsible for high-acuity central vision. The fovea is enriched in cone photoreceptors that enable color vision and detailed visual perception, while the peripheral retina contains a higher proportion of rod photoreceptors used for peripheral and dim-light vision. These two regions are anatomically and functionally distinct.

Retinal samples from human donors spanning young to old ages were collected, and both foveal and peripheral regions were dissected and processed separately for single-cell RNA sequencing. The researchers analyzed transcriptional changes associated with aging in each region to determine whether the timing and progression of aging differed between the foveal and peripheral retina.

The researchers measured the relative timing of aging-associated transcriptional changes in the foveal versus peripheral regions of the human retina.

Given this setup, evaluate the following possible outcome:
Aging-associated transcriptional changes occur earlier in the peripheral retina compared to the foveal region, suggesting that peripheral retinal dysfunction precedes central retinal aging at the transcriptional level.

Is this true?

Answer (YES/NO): NO